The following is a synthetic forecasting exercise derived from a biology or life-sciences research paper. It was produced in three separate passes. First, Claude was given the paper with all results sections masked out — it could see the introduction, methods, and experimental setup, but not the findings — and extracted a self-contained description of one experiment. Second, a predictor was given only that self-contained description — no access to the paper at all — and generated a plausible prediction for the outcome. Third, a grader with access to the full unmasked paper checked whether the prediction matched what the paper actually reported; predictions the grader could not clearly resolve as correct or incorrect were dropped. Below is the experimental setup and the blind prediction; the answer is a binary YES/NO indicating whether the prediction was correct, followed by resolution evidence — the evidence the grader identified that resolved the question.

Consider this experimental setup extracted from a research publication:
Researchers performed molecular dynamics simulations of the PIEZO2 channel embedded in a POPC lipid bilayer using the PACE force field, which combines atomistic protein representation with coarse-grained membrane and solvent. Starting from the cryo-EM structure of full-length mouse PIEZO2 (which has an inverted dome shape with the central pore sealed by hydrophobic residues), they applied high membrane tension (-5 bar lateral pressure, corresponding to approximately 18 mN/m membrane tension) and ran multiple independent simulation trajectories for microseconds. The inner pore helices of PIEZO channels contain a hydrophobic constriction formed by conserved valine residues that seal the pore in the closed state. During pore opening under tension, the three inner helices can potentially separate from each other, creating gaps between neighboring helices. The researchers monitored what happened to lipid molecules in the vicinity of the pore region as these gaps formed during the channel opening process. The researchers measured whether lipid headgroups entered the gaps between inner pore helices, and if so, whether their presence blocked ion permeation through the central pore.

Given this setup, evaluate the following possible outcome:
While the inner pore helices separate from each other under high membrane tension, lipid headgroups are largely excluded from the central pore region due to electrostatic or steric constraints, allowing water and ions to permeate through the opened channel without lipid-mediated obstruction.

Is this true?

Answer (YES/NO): NO